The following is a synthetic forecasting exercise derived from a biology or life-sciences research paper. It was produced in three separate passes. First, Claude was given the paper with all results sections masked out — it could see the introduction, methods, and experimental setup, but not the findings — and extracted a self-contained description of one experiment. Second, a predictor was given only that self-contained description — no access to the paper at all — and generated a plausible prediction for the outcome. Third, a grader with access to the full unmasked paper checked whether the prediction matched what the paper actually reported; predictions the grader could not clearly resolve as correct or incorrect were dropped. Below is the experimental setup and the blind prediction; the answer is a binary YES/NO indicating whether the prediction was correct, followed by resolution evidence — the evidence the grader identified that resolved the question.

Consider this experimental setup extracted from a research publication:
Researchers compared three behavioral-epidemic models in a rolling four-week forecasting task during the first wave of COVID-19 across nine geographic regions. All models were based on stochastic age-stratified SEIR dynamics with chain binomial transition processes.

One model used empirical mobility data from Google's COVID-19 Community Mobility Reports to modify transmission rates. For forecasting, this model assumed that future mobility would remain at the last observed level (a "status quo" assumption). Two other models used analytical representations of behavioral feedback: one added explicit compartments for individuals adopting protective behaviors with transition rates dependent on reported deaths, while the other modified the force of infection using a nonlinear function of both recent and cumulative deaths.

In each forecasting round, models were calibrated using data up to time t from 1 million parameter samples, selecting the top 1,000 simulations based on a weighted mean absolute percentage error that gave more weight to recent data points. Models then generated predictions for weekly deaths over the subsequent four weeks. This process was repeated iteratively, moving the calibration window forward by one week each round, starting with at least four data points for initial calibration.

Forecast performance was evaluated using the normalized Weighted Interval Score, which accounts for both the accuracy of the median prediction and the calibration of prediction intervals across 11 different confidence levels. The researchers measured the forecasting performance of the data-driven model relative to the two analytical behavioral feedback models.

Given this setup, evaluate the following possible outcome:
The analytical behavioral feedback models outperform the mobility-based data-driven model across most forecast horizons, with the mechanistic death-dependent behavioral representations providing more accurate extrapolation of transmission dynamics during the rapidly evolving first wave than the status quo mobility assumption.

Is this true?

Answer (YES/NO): NO